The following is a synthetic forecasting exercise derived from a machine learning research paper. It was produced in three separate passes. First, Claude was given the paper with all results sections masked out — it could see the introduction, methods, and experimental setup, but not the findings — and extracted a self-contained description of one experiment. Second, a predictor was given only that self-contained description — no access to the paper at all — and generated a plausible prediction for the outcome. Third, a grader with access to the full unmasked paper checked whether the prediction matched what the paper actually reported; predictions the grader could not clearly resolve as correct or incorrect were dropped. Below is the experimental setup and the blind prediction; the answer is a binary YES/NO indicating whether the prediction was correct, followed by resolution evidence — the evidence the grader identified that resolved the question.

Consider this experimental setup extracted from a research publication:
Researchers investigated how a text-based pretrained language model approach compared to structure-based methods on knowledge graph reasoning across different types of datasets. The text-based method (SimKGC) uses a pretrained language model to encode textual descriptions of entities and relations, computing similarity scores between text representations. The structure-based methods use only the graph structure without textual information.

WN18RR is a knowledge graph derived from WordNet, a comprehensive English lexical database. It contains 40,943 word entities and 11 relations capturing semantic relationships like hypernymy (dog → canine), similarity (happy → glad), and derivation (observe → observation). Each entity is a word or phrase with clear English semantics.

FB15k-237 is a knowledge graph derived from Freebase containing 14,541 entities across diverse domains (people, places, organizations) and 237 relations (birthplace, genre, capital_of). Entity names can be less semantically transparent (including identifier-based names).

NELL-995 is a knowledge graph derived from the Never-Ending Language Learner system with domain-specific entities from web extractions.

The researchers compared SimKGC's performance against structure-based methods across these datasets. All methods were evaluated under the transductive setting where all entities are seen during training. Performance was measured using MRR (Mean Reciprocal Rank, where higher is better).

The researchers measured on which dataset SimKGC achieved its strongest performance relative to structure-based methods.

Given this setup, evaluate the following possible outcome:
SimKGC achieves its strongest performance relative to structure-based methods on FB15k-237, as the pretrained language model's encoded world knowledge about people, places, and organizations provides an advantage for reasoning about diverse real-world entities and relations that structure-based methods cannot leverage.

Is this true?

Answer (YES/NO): NO